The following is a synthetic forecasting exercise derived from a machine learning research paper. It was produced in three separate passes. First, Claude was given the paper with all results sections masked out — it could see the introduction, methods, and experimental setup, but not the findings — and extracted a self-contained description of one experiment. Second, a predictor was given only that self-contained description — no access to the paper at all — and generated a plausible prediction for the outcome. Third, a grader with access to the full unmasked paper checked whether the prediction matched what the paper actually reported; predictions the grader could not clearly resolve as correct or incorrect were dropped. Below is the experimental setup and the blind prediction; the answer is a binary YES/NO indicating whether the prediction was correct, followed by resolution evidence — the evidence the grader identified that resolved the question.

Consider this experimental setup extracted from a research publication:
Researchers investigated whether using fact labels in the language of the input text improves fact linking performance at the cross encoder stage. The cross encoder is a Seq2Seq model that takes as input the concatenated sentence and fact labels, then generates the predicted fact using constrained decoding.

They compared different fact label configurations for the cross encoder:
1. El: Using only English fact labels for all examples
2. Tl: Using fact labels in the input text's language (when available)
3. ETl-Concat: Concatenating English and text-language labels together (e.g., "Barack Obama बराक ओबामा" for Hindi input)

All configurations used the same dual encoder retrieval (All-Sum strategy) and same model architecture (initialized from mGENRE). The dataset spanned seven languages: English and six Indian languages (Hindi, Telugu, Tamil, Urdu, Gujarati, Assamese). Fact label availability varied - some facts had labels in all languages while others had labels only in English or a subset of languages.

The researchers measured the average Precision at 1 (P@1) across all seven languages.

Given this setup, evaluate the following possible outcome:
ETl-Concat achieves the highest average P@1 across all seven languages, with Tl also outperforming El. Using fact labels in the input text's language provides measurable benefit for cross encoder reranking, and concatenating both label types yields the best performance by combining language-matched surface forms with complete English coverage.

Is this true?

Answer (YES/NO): NO